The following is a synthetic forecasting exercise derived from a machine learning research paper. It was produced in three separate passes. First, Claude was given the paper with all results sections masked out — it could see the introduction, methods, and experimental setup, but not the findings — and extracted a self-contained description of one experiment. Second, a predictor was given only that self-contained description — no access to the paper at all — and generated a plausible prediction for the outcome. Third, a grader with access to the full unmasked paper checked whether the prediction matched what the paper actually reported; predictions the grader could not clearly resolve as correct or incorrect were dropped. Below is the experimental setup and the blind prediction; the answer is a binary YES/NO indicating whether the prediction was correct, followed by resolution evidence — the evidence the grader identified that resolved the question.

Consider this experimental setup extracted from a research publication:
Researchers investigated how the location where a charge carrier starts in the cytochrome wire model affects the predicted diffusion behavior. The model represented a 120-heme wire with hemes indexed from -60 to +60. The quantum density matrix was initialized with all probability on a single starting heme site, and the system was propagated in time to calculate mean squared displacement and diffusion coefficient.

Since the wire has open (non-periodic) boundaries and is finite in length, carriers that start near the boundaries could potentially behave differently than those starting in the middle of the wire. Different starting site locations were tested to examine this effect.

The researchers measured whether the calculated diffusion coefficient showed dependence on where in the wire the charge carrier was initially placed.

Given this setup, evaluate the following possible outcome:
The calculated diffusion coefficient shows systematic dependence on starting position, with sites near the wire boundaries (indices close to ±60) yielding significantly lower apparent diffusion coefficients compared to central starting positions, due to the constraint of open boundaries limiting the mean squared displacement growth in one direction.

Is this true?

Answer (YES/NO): NO